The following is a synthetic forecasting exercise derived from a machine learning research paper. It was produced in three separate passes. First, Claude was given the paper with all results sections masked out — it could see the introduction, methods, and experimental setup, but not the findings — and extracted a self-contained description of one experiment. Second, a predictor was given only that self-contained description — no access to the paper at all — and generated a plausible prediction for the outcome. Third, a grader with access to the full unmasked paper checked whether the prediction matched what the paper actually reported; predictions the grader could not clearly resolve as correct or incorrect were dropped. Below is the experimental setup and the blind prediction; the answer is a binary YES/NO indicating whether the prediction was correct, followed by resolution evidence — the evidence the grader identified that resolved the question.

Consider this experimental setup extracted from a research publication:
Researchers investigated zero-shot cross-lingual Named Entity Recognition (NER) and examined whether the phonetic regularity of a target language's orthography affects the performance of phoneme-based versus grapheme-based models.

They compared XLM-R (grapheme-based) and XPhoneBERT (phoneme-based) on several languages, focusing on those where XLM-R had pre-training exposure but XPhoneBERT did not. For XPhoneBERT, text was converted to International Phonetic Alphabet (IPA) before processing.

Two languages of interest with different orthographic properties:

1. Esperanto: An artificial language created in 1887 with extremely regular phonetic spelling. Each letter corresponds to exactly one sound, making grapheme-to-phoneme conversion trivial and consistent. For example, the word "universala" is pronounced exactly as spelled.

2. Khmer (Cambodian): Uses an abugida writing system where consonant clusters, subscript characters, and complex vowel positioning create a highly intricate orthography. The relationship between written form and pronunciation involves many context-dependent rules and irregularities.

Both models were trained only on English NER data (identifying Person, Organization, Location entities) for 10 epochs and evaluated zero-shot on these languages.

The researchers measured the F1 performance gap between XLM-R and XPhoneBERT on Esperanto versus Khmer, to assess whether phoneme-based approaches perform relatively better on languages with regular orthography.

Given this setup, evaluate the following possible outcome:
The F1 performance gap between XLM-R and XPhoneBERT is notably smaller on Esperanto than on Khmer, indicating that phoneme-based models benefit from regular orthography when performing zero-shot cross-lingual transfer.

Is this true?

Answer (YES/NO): YES